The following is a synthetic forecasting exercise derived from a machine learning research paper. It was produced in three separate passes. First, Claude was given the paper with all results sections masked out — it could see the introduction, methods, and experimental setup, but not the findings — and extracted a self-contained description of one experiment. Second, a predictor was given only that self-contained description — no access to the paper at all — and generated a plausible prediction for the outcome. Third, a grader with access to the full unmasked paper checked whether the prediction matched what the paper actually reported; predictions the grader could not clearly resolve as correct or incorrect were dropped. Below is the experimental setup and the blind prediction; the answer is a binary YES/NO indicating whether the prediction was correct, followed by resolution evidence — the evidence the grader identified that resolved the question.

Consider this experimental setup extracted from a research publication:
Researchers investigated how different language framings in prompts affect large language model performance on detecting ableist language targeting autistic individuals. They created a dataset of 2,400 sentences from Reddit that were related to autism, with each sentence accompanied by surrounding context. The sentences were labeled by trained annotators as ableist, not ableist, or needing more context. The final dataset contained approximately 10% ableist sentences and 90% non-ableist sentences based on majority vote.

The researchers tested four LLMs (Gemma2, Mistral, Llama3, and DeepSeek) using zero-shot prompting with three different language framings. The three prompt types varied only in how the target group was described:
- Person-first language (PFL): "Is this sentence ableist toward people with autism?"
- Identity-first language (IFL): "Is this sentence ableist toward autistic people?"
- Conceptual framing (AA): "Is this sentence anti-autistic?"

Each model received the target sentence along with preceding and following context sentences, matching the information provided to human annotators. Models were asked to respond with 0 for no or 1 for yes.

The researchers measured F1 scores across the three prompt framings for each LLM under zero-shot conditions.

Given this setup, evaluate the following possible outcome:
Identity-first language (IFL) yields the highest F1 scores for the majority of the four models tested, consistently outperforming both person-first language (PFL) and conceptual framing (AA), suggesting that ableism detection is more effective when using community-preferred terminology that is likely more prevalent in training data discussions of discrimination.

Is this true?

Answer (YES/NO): NO